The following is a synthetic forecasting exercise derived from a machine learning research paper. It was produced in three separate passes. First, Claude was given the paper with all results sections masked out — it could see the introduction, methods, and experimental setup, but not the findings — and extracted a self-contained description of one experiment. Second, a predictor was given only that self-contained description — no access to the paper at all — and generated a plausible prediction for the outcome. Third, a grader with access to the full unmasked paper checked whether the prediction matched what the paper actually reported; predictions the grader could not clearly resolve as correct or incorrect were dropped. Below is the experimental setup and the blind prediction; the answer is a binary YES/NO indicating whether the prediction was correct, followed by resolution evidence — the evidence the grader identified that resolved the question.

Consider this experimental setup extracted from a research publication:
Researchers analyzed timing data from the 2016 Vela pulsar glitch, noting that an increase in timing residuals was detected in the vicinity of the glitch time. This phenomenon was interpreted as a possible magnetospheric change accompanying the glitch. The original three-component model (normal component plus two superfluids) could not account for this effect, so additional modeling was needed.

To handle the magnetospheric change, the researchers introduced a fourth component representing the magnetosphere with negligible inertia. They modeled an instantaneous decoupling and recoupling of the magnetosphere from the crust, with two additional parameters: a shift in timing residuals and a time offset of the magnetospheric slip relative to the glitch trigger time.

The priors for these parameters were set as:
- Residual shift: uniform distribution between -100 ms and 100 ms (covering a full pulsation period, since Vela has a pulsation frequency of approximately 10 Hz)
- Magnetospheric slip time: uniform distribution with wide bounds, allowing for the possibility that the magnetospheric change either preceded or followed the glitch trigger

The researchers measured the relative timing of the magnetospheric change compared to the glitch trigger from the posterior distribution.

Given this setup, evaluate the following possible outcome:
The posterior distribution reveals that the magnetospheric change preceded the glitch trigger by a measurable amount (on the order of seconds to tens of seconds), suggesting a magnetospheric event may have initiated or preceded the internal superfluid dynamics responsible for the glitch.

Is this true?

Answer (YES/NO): NO